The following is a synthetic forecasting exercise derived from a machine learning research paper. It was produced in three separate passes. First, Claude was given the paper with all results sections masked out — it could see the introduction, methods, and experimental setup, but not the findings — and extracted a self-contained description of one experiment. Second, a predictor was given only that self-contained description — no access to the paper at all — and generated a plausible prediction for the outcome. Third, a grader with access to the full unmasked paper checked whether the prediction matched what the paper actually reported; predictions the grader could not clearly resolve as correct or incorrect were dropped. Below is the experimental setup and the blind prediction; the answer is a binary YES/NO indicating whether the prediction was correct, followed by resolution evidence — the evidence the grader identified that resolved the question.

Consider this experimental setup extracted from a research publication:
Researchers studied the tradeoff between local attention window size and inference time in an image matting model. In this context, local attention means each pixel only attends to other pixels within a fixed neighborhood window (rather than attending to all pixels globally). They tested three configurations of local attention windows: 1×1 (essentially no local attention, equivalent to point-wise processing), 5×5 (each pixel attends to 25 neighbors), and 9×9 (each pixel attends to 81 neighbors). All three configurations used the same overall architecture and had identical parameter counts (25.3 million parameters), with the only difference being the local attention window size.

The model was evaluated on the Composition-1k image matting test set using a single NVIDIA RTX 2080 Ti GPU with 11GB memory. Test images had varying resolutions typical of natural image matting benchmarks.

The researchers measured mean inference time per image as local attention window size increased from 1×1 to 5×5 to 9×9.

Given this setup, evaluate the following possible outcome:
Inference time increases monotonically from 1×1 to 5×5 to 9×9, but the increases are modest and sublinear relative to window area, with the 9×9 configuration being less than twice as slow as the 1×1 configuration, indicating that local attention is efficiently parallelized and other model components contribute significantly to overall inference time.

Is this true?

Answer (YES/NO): YES